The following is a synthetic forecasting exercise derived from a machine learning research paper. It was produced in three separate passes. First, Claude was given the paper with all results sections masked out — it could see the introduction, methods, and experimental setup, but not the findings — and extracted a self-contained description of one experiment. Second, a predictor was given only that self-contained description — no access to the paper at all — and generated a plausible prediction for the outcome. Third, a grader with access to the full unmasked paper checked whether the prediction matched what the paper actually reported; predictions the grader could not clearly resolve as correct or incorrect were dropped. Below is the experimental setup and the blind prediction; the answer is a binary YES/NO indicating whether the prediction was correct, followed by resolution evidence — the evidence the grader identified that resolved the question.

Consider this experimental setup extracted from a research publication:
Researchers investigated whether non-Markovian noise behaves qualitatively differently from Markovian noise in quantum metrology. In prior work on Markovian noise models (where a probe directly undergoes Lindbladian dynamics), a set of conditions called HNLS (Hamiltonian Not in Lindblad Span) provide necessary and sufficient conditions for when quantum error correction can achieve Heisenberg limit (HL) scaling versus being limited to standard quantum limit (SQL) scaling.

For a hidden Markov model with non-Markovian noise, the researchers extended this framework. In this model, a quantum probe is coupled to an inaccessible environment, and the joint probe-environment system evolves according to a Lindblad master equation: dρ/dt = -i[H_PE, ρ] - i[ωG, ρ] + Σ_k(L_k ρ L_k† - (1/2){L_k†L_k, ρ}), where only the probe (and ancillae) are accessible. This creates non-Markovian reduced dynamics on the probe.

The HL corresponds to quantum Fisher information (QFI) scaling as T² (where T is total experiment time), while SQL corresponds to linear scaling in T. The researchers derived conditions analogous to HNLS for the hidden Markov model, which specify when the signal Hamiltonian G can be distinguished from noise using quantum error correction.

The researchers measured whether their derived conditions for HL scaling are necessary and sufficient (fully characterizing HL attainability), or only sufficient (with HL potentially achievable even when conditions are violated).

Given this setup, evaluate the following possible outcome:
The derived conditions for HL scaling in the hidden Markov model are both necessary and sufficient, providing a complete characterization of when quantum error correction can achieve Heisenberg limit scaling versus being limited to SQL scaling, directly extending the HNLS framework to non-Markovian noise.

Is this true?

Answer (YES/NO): NO